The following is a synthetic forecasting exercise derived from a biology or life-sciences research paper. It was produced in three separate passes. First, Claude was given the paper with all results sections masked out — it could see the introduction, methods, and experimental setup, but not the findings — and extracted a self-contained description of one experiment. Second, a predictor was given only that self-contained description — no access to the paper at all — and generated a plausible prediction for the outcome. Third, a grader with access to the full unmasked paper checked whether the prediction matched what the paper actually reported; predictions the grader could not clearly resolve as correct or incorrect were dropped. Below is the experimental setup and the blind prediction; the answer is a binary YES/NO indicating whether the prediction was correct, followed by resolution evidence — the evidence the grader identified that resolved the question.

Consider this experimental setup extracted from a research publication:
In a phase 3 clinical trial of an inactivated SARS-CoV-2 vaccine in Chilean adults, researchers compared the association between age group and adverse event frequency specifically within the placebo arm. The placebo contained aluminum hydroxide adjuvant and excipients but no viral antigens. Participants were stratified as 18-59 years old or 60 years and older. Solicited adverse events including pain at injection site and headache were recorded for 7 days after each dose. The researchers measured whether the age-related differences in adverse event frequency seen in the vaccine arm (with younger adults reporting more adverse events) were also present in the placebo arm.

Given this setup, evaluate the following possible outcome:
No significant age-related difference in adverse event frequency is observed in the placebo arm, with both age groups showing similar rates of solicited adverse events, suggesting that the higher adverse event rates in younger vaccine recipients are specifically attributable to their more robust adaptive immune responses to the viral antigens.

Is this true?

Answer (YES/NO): YES